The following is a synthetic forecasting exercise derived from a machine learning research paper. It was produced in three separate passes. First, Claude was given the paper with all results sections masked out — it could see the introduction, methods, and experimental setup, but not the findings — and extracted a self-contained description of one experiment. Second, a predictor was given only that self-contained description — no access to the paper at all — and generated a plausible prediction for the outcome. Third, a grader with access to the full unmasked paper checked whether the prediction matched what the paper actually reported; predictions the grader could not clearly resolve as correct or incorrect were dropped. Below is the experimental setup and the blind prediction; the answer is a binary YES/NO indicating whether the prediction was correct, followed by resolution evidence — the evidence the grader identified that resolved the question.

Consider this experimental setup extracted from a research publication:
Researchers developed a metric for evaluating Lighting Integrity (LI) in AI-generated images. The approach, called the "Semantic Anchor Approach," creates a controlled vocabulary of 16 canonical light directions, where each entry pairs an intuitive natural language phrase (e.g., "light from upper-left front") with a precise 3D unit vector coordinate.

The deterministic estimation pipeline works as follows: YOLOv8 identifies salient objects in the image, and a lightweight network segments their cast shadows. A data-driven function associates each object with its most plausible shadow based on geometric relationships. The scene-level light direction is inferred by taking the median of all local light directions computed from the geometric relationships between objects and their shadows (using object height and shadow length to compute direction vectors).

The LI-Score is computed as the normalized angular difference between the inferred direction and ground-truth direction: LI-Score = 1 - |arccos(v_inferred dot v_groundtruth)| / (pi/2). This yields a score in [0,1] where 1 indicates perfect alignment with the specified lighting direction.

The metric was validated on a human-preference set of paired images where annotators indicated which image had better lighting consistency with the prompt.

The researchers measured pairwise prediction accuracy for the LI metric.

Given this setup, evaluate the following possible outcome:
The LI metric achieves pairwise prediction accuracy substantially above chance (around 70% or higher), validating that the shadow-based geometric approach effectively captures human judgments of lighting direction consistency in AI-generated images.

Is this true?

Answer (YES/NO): YES